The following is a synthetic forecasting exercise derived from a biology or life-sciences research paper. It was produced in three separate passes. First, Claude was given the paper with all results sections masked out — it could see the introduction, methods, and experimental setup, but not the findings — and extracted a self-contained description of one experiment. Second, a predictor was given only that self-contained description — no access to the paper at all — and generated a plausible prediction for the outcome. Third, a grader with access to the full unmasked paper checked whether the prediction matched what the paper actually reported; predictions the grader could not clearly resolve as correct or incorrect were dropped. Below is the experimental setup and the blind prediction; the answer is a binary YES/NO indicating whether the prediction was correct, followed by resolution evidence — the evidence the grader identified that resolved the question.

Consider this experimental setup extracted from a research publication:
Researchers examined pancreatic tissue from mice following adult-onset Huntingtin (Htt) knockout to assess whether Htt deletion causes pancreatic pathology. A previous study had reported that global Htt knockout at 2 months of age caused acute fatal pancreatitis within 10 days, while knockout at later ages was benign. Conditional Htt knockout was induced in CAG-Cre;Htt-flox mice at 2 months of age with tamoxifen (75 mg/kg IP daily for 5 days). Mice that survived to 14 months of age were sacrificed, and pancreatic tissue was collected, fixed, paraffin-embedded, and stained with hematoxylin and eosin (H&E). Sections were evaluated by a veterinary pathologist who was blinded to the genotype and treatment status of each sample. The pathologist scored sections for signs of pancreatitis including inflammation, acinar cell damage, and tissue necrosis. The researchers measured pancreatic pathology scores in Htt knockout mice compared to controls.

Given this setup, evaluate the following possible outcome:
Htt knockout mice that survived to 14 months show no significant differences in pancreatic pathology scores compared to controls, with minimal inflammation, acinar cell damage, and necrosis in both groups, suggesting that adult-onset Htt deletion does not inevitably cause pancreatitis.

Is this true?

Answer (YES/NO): YES